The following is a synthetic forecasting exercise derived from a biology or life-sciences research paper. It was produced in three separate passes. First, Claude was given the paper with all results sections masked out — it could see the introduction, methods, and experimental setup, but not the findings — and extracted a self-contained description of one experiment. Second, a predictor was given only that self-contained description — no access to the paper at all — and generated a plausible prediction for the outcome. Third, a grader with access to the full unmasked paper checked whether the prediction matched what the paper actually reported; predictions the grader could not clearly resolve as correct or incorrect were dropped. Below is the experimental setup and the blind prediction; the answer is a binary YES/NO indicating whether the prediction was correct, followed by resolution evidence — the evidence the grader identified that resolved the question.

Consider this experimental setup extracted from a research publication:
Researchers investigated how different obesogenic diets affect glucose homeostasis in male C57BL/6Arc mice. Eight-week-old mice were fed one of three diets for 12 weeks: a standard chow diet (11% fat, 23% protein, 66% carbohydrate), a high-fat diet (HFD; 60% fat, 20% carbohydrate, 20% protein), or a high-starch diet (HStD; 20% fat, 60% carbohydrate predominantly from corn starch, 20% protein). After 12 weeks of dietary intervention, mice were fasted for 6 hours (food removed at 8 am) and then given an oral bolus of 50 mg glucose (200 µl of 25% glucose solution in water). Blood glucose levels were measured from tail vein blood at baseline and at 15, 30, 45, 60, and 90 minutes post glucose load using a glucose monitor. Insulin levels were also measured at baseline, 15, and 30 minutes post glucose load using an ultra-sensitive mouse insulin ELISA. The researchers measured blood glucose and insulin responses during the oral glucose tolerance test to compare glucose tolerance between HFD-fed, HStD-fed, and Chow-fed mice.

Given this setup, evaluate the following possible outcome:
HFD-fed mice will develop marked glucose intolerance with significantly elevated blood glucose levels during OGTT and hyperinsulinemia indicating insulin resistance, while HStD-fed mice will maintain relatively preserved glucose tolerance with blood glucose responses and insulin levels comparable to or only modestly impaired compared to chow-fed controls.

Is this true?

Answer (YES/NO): NO